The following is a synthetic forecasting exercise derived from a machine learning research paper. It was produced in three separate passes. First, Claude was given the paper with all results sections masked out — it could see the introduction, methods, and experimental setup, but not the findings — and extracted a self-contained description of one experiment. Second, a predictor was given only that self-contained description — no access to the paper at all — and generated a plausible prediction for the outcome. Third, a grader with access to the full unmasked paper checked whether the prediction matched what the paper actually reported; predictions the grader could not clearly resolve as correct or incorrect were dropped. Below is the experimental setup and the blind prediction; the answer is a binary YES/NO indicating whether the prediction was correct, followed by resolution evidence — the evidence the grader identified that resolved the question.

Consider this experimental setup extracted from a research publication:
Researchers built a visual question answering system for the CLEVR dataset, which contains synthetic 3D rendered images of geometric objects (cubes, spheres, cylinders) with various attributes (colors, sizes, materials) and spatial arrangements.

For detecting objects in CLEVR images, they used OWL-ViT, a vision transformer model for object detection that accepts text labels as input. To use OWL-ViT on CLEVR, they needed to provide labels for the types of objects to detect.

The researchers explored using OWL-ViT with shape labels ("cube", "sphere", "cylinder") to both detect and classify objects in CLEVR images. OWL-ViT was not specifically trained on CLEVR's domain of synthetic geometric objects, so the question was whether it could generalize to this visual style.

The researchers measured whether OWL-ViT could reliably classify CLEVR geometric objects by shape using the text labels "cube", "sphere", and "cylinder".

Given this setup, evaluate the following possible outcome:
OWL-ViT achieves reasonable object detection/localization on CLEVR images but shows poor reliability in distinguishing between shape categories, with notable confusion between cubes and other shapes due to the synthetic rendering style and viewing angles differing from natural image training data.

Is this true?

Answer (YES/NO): NO